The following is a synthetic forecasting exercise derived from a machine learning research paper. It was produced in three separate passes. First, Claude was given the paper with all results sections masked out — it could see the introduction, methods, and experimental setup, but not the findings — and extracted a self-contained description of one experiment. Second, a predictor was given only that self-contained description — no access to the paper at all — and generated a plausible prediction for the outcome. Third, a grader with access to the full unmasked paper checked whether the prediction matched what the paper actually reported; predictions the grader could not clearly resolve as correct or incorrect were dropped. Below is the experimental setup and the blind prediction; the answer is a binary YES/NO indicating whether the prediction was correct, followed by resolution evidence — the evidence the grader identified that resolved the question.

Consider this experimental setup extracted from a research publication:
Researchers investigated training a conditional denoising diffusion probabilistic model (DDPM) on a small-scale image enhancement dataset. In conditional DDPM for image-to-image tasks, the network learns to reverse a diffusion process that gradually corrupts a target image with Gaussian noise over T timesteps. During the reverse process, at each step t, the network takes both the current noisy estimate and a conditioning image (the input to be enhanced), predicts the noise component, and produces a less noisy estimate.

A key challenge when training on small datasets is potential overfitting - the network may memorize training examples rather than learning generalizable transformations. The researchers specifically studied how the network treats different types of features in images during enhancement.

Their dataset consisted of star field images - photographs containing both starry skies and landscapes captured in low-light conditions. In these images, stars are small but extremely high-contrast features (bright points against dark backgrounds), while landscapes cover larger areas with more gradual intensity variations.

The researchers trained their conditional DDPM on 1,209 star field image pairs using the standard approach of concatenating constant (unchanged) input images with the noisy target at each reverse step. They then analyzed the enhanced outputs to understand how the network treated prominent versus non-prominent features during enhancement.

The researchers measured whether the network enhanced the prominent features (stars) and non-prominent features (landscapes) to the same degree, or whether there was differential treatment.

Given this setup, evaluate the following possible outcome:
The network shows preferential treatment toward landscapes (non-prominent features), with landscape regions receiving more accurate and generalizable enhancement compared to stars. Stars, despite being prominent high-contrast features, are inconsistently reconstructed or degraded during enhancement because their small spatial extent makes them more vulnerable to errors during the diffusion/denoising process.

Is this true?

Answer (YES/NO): YES